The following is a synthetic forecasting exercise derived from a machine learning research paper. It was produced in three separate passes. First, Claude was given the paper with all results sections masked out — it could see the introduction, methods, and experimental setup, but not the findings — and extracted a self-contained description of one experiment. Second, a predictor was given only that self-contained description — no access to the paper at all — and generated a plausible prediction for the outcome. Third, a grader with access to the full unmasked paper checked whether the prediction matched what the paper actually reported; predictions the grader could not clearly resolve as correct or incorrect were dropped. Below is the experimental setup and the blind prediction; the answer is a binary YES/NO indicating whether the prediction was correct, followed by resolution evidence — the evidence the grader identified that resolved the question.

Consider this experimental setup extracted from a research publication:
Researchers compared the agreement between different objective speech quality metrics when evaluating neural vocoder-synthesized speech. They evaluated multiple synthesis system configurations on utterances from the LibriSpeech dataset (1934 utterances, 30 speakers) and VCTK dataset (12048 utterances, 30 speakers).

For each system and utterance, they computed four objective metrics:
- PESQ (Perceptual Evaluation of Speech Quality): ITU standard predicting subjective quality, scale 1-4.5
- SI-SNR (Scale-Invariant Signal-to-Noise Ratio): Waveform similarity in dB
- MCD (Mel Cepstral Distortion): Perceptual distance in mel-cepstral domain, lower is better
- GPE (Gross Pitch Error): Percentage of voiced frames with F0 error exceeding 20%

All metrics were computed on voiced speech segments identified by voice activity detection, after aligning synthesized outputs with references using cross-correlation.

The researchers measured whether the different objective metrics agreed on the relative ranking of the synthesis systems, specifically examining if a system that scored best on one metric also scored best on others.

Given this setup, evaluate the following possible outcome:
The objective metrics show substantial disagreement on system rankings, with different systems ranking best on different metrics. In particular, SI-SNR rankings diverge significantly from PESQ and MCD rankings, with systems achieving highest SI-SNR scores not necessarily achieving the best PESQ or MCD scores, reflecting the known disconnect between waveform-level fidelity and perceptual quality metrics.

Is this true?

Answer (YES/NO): NO